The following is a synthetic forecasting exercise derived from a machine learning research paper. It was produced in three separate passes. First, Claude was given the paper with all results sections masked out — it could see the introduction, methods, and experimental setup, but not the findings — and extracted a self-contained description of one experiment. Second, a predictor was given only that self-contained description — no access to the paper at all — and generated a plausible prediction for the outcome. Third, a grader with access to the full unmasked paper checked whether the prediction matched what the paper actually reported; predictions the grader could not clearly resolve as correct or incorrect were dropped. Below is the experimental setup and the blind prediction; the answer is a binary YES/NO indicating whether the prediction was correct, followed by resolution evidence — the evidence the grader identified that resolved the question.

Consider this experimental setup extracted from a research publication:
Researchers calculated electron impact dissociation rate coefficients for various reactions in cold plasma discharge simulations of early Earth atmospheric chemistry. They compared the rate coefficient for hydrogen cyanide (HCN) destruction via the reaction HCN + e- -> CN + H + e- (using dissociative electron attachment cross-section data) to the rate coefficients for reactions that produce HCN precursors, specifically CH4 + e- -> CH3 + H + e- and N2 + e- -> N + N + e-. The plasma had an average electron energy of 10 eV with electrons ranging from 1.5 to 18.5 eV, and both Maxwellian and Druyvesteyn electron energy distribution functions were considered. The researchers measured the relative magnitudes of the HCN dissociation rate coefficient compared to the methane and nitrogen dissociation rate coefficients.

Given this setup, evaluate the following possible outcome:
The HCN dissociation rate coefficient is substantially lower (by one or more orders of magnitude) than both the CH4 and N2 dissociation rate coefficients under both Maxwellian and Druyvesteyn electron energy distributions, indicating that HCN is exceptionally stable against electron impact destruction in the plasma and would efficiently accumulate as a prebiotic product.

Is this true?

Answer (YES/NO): YES